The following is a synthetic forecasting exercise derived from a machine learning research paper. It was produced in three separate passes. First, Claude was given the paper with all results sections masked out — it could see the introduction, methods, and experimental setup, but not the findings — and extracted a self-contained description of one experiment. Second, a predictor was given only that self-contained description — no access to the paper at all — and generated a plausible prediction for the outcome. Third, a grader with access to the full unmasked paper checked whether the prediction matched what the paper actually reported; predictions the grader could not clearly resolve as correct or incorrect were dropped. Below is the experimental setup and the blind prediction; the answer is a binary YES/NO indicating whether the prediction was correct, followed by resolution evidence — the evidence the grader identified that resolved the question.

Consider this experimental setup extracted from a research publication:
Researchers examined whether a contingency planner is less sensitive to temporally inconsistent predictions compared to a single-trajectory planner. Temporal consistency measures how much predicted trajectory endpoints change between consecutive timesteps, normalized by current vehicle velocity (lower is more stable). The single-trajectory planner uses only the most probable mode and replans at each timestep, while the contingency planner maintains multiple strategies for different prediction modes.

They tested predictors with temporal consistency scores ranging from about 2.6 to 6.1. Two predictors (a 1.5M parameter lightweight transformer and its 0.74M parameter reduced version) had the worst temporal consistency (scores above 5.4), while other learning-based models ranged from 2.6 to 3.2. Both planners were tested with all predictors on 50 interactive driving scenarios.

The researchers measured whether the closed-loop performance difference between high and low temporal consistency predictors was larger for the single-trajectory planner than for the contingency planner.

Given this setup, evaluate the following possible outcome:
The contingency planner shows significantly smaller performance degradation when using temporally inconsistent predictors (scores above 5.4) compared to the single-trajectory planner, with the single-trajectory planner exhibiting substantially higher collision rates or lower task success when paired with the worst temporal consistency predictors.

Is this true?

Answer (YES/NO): YES